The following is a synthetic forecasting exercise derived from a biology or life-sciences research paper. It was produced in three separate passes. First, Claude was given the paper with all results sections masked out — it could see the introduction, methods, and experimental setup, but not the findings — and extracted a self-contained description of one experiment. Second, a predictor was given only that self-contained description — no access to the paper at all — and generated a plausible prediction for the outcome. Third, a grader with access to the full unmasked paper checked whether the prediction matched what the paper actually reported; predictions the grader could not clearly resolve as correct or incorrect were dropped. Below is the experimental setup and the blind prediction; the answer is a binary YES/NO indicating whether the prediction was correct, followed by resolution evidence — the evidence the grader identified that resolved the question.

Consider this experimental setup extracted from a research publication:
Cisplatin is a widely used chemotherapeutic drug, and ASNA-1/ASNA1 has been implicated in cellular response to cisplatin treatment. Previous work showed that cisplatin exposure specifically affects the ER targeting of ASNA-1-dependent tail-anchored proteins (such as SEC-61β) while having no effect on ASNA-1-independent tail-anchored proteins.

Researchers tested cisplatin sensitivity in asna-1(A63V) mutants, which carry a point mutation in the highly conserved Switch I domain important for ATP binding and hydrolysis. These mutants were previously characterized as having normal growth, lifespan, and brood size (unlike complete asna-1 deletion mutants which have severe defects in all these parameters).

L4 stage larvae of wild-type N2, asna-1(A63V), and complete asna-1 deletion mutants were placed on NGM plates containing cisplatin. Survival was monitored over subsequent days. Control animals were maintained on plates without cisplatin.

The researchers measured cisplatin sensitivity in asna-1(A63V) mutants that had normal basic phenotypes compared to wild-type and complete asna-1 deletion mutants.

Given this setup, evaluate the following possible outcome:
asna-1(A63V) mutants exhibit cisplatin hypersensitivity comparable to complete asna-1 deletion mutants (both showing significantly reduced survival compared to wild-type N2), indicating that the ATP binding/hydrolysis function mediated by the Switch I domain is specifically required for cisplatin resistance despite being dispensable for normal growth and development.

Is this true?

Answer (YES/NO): YES